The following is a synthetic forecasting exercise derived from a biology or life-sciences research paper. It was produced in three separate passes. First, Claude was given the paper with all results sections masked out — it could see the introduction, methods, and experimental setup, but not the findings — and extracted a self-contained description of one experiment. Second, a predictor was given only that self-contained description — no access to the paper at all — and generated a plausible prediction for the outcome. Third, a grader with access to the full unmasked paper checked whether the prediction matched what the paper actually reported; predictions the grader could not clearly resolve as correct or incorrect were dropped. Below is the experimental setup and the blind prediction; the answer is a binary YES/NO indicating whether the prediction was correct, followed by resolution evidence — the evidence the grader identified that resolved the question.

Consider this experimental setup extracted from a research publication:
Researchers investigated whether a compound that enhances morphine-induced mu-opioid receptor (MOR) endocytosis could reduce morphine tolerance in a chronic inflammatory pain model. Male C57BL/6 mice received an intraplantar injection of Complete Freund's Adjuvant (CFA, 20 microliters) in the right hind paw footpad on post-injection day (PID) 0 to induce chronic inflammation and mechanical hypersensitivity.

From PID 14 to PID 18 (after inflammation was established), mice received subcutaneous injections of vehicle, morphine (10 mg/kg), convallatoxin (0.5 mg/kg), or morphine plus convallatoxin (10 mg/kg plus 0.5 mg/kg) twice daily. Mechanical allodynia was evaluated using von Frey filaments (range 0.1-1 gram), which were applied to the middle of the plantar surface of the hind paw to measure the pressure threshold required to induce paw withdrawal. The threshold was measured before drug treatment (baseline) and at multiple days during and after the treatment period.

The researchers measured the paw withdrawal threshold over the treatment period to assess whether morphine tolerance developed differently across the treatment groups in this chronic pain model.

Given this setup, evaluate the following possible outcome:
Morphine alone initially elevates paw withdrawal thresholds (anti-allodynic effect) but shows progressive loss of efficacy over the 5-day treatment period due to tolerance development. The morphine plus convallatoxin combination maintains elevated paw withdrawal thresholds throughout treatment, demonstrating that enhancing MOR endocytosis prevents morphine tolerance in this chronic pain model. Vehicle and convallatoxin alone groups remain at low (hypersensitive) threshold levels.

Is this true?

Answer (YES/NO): NO